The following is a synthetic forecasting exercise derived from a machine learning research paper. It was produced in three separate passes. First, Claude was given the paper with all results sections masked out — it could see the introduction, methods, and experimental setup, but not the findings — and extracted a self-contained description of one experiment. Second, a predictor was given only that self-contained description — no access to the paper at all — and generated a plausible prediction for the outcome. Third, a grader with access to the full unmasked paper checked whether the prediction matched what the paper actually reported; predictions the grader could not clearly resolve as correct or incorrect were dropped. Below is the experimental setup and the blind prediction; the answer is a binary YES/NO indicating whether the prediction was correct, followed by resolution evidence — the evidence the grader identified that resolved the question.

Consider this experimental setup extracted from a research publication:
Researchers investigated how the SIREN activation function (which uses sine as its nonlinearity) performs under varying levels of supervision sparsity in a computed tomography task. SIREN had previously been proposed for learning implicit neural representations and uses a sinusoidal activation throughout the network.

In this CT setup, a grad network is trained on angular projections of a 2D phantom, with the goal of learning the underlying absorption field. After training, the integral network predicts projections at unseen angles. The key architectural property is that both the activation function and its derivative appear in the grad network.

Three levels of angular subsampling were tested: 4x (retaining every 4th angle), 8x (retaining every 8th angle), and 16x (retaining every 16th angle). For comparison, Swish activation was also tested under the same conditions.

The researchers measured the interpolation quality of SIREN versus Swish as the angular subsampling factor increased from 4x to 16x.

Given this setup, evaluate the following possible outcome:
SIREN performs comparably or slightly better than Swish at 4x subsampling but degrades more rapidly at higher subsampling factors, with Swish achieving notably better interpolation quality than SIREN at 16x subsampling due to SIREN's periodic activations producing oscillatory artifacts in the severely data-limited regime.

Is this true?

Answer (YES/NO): NO